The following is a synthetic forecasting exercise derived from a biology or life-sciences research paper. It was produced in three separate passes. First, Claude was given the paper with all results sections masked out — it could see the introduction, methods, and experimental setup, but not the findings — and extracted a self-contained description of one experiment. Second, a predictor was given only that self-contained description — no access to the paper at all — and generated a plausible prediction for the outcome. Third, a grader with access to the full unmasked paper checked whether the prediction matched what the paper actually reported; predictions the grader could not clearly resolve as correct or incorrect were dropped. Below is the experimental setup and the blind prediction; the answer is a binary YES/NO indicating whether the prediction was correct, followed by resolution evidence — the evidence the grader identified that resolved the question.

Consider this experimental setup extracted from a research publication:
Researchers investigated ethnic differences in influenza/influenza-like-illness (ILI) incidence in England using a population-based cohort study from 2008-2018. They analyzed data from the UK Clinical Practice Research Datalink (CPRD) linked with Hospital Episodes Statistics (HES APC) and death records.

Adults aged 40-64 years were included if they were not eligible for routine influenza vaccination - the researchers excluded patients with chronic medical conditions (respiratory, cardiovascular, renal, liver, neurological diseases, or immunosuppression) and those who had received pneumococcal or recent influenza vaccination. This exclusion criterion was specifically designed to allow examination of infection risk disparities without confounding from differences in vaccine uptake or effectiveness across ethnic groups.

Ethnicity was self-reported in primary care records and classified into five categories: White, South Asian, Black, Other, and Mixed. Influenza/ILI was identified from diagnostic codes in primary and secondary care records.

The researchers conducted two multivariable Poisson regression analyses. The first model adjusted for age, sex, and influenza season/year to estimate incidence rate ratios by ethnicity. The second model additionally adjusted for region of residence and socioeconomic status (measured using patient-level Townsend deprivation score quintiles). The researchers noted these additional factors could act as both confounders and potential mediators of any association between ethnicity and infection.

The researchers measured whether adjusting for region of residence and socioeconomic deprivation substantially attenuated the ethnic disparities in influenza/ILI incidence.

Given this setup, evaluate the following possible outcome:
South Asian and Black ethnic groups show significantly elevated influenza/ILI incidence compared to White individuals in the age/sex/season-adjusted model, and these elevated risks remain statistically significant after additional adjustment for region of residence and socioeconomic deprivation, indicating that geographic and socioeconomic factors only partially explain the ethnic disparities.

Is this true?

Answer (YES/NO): YES